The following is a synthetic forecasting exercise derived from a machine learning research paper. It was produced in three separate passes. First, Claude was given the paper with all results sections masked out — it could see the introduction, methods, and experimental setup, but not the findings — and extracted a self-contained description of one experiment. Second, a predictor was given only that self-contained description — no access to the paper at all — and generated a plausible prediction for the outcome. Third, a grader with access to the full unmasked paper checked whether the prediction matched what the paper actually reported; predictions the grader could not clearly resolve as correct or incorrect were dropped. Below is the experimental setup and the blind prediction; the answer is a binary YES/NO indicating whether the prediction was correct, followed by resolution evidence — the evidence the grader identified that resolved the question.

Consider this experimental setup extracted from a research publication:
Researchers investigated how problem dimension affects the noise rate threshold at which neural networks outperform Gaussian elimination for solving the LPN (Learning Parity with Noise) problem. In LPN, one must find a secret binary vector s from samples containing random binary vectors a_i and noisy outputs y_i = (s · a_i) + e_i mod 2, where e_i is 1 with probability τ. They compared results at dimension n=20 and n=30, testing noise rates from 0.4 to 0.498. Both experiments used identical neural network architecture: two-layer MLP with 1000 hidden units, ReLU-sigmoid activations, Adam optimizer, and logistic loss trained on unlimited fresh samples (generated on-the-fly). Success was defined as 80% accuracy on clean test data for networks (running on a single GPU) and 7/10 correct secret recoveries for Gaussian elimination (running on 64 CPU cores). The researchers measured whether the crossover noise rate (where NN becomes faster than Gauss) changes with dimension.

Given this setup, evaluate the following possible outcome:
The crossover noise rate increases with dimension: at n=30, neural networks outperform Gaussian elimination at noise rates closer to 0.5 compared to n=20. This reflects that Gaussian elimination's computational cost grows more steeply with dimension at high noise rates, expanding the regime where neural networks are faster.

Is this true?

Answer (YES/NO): NO